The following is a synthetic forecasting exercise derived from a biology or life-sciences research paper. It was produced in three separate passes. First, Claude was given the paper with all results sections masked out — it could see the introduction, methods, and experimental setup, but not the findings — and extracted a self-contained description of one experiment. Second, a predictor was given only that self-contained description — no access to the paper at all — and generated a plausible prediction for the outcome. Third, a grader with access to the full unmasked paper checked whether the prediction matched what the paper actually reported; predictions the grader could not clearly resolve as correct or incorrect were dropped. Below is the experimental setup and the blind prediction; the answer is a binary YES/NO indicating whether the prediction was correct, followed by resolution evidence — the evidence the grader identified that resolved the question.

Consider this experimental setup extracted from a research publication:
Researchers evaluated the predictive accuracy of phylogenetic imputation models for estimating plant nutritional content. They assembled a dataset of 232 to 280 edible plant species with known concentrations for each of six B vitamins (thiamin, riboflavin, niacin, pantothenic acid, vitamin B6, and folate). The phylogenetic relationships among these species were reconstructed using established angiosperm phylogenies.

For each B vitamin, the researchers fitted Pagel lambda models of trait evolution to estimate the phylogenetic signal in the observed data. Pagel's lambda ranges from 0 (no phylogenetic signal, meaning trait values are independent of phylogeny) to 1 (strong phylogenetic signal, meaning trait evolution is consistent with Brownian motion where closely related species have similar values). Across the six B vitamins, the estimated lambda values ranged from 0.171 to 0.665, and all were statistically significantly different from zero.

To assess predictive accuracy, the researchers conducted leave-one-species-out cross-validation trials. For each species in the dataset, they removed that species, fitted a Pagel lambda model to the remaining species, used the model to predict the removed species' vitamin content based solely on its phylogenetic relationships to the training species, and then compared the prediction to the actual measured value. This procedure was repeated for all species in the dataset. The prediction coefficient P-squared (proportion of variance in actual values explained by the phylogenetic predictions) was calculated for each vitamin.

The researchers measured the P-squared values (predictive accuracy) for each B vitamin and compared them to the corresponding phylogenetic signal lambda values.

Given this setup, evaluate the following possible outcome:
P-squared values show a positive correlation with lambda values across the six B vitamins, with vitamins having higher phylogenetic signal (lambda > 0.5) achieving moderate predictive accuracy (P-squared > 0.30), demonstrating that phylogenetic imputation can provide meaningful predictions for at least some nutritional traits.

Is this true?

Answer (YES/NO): NO